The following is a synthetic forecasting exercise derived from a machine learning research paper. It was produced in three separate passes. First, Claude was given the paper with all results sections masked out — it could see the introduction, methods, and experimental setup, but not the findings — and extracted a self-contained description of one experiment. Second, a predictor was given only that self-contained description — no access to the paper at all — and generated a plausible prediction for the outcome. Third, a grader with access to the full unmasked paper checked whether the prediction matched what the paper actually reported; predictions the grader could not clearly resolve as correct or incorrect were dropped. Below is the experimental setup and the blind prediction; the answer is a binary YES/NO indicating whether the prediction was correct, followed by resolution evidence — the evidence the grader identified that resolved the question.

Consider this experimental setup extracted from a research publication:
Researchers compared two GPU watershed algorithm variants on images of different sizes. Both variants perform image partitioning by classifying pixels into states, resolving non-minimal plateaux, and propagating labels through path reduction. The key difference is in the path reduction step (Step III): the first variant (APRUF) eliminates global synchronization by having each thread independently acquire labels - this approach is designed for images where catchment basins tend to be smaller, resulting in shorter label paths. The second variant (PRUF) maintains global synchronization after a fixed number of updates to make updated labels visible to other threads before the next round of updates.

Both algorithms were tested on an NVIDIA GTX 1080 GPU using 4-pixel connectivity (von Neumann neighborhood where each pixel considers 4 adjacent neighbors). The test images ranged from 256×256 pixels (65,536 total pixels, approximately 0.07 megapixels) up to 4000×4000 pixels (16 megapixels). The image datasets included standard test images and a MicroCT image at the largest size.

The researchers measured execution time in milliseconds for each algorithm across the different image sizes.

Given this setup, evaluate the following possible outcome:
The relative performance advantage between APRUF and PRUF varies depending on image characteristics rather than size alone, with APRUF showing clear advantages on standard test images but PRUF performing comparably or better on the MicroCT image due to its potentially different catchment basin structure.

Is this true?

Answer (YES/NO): NO